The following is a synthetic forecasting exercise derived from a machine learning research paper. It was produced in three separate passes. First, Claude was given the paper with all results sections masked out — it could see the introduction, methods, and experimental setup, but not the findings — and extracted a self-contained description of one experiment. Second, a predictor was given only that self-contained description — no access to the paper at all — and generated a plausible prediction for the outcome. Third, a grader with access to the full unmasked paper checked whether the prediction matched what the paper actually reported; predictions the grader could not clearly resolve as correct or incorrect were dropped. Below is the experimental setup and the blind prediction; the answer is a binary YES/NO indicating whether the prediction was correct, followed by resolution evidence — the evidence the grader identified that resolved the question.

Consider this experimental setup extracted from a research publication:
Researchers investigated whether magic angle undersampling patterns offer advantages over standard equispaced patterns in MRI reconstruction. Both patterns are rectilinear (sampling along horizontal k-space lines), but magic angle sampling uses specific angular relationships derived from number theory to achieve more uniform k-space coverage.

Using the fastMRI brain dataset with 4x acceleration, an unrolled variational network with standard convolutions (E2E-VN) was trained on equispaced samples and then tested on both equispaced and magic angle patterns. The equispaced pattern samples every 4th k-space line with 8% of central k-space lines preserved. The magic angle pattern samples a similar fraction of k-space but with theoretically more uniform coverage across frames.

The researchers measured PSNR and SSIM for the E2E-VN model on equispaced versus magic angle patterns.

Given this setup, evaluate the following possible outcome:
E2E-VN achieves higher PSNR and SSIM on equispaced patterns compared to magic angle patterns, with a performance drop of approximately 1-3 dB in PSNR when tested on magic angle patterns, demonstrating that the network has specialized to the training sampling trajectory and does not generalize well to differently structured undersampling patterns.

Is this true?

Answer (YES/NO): NO